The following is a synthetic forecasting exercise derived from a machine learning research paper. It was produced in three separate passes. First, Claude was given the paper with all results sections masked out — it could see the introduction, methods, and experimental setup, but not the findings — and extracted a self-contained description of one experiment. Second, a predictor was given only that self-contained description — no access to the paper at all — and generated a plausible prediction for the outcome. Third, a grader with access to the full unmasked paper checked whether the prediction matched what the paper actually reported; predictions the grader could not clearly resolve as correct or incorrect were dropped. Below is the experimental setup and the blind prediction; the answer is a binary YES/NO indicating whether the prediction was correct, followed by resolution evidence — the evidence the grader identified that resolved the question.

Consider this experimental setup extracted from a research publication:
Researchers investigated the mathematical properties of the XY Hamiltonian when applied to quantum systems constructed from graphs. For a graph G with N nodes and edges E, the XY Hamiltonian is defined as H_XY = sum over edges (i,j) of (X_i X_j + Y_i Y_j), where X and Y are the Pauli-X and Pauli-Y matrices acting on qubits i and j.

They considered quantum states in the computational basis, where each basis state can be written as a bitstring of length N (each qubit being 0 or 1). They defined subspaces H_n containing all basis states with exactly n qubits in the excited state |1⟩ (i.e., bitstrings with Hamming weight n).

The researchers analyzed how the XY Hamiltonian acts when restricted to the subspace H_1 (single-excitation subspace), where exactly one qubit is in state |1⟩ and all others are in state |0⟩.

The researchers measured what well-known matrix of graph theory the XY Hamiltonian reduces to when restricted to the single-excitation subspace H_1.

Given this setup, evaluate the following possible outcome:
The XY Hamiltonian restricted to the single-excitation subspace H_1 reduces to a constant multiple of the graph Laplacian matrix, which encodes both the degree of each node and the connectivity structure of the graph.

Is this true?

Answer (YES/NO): NO